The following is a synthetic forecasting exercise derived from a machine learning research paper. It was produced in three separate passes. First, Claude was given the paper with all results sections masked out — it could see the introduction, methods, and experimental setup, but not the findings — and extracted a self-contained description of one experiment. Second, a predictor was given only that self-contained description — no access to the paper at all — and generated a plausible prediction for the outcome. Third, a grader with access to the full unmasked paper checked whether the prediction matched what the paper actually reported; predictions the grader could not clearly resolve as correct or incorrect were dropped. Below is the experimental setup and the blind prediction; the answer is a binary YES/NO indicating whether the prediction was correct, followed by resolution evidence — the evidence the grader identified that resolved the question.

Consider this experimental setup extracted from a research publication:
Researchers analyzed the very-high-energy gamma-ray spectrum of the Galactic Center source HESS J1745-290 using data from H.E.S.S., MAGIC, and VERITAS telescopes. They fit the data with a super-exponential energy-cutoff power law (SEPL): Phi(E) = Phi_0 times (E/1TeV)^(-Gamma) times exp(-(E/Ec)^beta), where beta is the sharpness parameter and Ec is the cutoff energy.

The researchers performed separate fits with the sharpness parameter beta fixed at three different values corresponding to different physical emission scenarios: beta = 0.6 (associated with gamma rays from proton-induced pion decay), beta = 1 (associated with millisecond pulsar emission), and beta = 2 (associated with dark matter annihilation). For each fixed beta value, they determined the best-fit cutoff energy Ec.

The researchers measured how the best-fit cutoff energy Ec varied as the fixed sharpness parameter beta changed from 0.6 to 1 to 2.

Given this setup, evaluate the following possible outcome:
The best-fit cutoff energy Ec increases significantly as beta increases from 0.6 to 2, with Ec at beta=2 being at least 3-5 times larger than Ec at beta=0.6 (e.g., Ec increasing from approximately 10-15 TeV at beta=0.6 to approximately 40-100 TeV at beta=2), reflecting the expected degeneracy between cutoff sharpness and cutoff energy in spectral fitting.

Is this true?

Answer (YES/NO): NO